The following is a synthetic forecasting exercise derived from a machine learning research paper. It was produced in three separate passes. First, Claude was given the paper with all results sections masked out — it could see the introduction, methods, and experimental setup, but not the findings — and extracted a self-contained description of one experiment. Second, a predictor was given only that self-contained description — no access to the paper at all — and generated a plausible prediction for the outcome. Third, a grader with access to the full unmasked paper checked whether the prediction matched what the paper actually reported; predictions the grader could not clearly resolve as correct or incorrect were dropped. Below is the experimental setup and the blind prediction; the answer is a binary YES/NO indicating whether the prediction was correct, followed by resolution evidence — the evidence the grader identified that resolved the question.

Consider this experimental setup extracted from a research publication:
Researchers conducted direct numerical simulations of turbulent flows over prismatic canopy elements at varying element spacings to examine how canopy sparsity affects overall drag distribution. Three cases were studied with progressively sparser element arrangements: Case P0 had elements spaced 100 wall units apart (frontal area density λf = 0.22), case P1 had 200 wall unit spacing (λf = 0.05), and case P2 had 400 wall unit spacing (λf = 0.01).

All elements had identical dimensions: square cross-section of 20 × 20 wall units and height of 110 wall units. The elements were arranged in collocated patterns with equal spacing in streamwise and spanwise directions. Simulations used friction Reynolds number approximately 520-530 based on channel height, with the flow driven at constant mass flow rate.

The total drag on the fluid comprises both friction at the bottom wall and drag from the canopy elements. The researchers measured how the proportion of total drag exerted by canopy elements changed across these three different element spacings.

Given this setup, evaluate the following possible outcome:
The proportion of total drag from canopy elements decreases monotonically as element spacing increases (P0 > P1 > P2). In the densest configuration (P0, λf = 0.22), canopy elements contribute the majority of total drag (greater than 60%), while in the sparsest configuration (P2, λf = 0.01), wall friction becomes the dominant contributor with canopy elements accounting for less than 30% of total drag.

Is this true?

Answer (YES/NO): NO